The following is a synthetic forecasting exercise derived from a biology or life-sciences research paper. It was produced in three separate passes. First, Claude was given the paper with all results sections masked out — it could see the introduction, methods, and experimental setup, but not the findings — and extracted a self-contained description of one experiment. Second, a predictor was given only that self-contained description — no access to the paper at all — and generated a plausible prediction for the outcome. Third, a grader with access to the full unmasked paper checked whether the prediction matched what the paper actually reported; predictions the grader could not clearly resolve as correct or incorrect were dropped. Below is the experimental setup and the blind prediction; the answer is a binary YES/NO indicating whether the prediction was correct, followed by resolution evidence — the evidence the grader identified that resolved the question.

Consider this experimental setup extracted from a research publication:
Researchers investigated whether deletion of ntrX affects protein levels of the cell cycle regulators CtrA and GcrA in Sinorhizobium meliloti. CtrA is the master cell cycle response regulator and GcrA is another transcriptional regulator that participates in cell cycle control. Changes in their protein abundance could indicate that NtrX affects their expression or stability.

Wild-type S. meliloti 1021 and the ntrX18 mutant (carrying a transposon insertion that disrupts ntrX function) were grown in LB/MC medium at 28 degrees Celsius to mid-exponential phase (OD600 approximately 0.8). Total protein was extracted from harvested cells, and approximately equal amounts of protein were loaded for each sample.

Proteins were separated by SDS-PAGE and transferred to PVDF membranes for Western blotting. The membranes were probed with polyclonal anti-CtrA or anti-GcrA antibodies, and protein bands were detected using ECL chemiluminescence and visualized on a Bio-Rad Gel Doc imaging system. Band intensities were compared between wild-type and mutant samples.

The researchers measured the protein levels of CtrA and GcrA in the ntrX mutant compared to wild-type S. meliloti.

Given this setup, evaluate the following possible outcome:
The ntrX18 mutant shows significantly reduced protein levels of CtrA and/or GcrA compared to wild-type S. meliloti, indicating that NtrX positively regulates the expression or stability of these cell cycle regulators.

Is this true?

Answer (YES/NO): NO